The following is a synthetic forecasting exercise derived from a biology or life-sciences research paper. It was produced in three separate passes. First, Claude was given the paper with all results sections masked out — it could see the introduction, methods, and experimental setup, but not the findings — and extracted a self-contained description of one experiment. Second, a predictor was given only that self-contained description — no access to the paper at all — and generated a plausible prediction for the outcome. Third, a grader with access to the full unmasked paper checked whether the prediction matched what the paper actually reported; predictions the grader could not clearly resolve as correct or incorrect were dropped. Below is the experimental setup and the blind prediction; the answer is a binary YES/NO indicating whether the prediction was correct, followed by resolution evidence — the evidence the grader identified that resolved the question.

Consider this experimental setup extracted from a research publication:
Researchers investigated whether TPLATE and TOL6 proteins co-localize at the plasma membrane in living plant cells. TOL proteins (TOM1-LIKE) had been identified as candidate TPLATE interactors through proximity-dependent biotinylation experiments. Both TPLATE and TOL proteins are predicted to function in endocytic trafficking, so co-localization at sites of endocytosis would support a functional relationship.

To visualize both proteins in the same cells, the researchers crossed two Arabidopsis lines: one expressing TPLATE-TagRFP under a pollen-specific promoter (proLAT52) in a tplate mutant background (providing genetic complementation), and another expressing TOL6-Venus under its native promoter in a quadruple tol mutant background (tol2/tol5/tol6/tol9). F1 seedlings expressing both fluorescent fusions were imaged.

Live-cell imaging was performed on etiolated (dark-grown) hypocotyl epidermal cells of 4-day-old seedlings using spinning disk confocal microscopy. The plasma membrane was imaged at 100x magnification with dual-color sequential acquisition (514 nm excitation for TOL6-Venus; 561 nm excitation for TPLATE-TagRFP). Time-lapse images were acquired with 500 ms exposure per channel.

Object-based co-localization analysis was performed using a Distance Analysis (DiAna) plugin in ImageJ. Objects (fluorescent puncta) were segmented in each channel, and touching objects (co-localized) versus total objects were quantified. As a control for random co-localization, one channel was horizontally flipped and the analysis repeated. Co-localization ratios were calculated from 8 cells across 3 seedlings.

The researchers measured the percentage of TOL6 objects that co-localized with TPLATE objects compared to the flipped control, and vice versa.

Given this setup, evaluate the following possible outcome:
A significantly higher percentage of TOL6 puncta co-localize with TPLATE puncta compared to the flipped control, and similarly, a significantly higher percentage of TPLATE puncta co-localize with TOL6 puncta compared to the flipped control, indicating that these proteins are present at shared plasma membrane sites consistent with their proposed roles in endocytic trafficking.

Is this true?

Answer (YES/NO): YES